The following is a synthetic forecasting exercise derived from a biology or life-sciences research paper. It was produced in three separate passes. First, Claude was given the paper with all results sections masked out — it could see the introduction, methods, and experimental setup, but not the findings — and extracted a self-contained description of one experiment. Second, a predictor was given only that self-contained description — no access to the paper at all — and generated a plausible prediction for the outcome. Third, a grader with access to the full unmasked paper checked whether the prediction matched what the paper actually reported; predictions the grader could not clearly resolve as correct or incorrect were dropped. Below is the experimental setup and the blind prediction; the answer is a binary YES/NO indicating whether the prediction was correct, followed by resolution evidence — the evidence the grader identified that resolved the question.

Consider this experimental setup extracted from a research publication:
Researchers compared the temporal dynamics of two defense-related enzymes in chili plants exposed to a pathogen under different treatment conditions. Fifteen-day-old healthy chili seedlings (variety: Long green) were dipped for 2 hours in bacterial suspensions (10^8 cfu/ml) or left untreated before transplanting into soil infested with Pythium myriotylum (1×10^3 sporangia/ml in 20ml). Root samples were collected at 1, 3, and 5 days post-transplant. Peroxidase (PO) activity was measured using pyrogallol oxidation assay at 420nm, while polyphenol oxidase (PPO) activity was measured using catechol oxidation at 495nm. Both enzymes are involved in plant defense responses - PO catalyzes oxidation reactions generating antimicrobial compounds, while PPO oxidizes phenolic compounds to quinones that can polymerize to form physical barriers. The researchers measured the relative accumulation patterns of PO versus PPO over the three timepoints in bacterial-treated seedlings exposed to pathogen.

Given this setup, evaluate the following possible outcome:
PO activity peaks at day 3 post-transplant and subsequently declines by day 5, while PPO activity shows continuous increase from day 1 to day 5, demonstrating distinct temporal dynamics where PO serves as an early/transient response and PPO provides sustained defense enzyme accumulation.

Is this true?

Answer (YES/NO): NO